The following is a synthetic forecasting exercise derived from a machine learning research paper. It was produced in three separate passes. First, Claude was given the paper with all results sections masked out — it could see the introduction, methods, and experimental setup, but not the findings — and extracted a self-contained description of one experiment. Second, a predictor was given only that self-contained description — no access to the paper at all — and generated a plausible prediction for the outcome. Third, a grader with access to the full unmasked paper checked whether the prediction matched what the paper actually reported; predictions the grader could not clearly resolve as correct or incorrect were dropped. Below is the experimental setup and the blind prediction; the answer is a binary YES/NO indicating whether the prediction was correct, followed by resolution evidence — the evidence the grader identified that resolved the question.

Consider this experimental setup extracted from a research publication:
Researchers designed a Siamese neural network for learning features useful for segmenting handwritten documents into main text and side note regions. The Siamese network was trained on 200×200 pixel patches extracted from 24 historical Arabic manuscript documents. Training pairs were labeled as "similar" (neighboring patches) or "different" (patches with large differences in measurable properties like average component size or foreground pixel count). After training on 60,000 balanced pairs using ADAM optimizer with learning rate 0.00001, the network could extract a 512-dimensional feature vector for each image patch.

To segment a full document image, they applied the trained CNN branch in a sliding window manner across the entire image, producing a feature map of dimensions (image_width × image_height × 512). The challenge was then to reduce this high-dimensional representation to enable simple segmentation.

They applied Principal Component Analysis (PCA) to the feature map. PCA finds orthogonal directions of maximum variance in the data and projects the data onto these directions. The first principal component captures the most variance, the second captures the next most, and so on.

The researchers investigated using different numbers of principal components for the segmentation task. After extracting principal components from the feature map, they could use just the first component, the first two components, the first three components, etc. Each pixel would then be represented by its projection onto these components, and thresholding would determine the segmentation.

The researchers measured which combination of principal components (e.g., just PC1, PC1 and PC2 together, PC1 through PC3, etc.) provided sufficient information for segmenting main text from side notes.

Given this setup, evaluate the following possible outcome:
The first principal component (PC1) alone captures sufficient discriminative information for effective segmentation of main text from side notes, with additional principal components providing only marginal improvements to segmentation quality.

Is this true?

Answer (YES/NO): NO